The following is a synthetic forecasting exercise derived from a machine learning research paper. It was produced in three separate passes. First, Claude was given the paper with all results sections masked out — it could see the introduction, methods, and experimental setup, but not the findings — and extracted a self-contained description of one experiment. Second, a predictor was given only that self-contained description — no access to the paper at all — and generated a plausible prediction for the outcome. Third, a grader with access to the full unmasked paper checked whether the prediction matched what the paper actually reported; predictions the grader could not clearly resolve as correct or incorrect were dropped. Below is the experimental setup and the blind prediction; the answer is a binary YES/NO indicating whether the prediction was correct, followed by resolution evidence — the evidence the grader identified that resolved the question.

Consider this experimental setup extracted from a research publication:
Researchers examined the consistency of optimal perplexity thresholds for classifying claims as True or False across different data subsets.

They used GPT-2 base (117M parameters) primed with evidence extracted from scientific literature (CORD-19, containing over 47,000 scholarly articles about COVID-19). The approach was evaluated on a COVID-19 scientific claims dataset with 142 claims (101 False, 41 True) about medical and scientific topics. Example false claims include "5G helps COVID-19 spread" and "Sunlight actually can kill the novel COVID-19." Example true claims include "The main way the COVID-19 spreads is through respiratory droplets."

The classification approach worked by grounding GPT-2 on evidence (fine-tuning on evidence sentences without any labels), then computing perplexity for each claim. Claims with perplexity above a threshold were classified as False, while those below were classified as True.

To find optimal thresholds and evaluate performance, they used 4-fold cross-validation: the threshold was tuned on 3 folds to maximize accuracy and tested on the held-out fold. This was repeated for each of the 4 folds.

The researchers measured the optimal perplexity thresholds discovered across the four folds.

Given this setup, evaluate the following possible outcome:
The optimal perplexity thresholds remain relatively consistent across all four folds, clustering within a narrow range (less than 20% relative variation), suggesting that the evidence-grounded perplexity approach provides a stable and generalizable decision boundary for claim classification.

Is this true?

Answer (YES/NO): NO